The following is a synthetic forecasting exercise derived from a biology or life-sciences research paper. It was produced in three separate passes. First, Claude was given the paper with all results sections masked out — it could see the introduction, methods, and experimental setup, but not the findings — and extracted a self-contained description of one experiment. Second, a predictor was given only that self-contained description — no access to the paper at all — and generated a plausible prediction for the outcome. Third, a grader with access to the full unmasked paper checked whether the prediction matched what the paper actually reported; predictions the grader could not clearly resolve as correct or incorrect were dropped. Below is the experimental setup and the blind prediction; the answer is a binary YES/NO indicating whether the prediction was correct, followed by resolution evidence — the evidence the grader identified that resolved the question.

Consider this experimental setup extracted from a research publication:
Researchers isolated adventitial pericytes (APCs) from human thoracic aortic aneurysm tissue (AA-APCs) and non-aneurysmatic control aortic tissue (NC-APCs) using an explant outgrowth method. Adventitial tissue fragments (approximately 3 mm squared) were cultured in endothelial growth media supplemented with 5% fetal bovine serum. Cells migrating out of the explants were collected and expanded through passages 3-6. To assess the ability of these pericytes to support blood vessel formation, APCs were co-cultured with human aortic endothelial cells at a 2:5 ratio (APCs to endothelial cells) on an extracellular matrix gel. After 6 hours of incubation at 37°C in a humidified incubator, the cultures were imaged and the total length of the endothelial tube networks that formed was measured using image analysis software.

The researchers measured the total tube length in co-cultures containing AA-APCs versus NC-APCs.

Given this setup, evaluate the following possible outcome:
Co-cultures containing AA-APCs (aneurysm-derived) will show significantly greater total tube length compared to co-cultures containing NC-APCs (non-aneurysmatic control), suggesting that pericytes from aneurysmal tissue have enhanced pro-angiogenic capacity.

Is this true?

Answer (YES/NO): NO